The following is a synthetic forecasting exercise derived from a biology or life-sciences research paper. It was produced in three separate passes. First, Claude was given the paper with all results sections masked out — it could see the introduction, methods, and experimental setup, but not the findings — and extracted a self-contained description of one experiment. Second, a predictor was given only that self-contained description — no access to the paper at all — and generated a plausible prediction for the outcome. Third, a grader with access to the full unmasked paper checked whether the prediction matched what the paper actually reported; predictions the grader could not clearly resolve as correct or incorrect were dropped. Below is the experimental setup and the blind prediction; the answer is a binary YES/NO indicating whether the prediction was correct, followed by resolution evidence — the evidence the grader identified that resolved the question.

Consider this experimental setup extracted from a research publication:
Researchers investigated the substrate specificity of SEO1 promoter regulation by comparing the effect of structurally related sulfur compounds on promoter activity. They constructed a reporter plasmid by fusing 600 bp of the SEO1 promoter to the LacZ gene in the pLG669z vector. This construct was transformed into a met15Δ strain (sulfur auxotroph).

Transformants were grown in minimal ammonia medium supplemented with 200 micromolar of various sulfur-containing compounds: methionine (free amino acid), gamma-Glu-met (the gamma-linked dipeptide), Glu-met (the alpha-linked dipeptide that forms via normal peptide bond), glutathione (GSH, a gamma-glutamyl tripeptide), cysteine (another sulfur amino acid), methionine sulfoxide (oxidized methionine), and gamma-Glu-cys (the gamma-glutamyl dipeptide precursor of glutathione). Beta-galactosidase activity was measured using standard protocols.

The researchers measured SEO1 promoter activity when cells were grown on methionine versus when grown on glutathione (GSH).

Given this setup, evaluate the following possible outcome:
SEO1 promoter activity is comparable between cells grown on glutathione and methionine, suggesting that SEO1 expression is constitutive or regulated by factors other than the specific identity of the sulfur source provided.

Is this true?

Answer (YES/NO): NO